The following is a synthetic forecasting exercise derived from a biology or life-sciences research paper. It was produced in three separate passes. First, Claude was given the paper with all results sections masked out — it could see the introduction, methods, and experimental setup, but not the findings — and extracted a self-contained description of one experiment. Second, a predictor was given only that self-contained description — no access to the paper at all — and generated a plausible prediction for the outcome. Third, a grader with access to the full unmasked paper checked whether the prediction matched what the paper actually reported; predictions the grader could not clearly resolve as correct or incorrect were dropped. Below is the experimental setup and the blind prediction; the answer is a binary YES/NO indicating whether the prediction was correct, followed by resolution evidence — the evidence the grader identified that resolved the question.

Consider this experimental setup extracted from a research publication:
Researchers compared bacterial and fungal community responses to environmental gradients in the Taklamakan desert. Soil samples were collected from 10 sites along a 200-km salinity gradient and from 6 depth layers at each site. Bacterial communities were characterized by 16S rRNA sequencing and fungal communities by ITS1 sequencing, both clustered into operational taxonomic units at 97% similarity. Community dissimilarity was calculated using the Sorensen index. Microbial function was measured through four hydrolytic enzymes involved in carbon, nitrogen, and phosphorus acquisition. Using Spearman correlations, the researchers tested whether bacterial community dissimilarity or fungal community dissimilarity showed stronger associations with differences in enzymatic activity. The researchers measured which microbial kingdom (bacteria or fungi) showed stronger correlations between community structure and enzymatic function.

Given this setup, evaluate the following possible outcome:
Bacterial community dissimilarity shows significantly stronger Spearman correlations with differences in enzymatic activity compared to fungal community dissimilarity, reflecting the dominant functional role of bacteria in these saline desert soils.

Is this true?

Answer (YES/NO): NO